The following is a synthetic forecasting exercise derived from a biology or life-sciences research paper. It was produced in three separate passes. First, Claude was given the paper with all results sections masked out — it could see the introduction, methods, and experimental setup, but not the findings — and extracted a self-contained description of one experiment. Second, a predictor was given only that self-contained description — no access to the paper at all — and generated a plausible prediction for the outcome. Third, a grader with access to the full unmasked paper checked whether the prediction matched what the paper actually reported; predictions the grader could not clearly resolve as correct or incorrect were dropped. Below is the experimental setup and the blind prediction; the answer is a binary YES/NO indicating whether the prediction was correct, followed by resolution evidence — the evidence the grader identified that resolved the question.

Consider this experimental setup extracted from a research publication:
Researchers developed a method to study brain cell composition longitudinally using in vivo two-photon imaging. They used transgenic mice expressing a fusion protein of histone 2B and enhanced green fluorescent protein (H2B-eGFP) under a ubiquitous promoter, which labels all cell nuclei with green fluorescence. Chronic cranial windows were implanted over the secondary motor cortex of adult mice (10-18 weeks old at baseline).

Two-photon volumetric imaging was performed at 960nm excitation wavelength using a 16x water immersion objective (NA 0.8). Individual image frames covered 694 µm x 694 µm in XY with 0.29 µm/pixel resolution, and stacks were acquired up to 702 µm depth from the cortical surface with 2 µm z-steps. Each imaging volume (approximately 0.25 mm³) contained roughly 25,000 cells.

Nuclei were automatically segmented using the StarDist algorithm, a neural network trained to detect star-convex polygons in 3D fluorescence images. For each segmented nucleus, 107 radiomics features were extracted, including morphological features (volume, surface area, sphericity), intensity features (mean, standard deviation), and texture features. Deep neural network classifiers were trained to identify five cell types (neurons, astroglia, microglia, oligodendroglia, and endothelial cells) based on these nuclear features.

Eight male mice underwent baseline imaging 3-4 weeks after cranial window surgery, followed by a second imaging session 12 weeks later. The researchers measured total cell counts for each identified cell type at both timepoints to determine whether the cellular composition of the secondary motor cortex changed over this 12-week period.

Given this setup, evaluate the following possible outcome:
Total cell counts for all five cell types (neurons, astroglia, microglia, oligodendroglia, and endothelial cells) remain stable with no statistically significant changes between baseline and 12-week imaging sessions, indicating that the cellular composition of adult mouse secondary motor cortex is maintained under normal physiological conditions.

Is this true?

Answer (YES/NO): YES